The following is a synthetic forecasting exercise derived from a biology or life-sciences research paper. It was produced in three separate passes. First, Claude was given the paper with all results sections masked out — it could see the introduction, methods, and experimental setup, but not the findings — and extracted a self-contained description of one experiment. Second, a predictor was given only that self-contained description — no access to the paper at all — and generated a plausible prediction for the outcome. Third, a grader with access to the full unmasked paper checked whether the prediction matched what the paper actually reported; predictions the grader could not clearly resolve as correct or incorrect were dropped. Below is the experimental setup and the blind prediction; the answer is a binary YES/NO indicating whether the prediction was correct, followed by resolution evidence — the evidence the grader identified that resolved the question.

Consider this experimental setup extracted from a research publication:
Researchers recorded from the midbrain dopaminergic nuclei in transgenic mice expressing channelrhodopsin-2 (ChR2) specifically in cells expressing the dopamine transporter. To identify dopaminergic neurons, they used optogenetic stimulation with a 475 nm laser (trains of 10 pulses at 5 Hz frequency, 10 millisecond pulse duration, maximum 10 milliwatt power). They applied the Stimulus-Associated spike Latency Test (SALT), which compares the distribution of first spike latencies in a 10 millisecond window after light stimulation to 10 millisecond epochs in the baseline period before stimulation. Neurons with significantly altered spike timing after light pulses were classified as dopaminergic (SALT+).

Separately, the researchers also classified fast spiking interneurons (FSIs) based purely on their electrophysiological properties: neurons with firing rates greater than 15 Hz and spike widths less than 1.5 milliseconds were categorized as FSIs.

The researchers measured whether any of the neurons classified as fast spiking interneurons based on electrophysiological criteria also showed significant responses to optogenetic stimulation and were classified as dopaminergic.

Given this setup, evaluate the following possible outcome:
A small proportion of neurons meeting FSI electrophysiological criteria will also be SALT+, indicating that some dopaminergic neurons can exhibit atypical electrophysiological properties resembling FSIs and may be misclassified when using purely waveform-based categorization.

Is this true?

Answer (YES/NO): NO